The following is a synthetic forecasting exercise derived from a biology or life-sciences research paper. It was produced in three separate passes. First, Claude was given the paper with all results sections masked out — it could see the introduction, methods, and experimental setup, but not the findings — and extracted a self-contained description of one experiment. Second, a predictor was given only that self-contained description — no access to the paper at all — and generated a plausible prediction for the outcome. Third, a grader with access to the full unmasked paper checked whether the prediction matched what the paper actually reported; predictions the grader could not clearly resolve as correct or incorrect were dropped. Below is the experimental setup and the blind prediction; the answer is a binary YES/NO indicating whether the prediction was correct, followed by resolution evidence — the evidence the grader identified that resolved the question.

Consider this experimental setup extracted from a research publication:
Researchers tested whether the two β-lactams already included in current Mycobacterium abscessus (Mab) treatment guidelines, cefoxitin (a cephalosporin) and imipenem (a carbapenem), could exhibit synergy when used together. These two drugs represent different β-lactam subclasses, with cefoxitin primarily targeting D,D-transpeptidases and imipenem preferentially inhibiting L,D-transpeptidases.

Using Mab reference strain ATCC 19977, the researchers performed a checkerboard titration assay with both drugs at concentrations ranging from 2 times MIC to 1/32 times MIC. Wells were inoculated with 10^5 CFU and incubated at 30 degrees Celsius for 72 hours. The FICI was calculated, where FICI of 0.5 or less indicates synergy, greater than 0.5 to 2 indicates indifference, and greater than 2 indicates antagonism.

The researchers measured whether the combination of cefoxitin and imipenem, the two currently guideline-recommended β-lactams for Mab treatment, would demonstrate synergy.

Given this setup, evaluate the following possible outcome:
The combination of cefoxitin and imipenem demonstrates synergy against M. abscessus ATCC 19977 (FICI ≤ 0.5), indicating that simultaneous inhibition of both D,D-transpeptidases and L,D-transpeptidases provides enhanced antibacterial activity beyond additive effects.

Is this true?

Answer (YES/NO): YES